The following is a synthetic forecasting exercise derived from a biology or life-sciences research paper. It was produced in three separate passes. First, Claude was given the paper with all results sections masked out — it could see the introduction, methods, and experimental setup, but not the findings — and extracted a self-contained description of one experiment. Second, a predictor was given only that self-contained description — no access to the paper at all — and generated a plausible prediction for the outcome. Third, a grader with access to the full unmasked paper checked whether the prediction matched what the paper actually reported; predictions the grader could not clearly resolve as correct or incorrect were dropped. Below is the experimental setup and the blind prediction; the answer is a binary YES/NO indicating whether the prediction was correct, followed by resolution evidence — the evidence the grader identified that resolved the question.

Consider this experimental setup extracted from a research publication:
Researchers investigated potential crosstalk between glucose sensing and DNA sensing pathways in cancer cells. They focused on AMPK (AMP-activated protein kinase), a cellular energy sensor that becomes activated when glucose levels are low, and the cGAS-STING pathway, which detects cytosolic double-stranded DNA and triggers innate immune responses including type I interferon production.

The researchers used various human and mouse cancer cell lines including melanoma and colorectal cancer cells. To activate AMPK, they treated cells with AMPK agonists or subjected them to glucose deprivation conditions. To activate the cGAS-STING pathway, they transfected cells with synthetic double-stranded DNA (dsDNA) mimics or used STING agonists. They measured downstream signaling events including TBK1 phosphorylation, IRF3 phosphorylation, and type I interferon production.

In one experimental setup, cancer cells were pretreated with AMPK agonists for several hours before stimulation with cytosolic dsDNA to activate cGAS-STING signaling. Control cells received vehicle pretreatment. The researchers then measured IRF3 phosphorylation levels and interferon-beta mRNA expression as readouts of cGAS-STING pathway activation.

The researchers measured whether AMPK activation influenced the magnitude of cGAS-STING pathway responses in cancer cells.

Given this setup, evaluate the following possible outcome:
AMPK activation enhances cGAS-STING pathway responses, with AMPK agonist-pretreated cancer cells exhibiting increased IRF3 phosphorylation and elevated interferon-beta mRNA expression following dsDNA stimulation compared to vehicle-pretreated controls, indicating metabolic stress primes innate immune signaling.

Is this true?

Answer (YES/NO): YES